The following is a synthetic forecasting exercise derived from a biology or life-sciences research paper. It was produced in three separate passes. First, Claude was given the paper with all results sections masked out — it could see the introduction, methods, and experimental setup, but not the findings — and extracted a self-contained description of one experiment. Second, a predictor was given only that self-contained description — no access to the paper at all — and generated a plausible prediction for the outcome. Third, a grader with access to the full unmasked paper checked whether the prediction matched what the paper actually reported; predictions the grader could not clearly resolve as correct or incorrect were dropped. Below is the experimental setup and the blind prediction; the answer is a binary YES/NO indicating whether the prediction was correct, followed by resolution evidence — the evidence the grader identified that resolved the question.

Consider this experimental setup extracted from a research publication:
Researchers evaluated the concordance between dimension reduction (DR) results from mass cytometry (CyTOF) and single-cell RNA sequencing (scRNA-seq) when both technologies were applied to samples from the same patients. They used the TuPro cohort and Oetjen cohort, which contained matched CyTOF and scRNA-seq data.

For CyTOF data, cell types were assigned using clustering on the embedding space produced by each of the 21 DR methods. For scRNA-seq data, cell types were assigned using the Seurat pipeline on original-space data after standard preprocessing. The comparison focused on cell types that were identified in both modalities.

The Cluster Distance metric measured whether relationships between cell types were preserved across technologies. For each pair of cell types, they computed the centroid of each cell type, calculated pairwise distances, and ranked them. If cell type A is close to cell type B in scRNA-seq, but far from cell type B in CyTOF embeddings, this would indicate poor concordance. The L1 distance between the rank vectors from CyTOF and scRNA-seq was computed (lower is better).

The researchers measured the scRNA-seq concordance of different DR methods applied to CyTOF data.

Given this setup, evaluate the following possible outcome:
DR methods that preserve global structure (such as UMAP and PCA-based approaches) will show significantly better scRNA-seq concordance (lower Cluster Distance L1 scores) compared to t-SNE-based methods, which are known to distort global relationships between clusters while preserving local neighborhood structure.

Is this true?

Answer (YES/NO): NO